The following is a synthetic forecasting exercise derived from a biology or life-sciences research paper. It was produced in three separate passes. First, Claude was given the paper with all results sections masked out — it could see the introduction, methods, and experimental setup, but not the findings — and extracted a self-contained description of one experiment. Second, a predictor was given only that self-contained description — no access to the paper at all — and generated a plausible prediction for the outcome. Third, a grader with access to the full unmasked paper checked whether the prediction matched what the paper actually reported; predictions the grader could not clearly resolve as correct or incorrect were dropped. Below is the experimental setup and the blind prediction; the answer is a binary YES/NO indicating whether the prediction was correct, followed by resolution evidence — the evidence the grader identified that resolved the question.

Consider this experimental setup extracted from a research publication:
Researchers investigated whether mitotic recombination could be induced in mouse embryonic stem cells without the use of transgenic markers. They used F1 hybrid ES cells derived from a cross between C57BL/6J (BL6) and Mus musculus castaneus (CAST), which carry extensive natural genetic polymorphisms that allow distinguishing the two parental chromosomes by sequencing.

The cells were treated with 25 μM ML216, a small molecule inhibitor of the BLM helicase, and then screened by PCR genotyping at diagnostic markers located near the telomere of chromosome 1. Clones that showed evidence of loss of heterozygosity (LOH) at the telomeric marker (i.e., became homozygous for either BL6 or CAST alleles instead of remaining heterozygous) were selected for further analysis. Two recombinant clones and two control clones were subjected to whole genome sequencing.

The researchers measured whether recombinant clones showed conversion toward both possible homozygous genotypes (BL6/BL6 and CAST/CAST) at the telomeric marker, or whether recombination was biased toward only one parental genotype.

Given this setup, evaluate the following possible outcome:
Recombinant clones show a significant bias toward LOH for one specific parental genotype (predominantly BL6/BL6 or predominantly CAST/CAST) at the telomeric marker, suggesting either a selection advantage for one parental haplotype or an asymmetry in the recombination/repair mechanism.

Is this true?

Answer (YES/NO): NO